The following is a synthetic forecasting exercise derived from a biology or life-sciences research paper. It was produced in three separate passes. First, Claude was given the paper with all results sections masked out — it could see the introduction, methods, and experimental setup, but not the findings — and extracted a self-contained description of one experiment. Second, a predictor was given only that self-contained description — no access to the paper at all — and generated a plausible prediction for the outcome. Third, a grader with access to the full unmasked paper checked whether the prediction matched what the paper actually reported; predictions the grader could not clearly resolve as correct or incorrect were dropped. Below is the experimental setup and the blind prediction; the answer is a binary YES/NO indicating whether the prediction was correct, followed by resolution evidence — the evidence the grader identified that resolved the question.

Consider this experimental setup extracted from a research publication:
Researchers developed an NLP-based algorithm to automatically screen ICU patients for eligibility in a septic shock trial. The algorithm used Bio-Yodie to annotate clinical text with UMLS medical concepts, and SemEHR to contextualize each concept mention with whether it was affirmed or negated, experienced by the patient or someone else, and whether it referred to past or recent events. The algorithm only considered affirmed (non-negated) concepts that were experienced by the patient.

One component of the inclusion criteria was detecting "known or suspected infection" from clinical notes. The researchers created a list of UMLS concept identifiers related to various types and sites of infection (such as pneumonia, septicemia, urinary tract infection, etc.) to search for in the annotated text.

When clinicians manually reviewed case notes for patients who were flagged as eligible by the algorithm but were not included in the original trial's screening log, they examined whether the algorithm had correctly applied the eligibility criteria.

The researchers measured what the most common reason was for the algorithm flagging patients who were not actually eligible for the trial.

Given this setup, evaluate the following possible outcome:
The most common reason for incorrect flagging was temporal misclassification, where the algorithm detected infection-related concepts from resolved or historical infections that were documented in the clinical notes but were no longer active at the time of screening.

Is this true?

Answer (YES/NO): NO